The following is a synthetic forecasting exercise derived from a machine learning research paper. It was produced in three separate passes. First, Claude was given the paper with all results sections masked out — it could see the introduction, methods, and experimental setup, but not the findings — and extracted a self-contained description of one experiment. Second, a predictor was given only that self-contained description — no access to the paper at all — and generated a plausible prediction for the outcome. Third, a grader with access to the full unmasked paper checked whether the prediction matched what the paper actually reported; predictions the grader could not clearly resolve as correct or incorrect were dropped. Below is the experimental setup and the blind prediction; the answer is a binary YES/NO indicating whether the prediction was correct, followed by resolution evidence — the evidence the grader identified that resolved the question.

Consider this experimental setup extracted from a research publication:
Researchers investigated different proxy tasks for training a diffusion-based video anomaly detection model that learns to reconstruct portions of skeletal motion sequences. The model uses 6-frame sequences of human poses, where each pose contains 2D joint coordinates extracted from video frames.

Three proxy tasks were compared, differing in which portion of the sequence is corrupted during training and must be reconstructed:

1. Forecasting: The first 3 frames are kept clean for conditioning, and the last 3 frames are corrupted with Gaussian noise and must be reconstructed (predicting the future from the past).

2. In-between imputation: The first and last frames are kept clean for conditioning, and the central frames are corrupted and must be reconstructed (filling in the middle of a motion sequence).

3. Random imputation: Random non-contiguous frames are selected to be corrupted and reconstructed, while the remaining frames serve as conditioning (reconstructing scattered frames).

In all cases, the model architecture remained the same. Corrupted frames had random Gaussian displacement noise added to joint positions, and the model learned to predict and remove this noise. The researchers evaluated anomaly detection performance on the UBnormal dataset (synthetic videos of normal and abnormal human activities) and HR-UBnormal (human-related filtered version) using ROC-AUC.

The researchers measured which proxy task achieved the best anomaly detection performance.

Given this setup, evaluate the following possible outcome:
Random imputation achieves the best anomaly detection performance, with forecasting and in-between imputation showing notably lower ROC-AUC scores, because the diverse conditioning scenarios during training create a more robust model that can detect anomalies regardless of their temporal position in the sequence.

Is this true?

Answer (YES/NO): NO